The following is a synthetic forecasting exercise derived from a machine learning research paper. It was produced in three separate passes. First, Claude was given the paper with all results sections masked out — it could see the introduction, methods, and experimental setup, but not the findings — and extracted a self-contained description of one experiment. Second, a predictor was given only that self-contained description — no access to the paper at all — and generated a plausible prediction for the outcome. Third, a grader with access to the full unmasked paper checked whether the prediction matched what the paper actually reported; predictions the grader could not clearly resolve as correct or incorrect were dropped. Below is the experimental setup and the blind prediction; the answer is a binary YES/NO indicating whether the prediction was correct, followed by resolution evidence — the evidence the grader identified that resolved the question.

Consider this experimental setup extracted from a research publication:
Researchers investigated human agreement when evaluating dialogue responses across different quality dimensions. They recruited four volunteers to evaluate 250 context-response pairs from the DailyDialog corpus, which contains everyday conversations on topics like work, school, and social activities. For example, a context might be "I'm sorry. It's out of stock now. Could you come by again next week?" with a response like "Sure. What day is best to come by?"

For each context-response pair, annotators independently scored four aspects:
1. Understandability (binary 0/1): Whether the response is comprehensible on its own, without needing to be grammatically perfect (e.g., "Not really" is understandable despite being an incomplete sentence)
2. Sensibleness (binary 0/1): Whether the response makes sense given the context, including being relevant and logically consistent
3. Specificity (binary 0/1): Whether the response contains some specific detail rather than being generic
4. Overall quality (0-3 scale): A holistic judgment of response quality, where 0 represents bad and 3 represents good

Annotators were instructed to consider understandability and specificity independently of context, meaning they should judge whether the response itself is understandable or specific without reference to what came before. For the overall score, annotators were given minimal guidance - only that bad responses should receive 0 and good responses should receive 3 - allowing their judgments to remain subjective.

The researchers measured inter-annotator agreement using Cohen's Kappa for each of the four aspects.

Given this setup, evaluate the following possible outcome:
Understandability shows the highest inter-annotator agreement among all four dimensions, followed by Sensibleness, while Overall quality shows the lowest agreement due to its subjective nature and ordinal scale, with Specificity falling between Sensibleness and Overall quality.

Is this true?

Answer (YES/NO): NO